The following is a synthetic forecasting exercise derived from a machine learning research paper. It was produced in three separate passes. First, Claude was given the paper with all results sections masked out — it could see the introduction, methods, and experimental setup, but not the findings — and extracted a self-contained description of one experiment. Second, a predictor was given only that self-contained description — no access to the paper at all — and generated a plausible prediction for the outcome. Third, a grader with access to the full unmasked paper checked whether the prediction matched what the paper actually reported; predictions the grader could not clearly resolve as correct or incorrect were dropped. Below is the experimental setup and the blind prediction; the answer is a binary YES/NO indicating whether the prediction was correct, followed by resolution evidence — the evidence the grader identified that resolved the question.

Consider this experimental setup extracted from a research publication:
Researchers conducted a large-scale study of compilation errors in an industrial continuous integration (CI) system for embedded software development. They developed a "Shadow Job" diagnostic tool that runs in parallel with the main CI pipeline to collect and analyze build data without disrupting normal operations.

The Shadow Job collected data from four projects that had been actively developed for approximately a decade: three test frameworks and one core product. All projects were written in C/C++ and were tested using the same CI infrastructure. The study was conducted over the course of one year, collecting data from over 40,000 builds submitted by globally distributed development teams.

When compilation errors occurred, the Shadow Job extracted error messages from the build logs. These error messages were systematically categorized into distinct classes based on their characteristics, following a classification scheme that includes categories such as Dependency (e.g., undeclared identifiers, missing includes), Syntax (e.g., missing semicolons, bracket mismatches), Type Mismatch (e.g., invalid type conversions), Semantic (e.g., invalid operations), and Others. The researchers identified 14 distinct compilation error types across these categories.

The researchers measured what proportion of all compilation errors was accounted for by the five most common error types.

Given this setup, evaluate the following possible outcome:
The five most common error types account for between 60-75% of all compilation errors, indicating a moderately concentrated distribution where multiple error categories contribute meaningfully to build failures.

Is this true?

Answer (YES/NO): NO